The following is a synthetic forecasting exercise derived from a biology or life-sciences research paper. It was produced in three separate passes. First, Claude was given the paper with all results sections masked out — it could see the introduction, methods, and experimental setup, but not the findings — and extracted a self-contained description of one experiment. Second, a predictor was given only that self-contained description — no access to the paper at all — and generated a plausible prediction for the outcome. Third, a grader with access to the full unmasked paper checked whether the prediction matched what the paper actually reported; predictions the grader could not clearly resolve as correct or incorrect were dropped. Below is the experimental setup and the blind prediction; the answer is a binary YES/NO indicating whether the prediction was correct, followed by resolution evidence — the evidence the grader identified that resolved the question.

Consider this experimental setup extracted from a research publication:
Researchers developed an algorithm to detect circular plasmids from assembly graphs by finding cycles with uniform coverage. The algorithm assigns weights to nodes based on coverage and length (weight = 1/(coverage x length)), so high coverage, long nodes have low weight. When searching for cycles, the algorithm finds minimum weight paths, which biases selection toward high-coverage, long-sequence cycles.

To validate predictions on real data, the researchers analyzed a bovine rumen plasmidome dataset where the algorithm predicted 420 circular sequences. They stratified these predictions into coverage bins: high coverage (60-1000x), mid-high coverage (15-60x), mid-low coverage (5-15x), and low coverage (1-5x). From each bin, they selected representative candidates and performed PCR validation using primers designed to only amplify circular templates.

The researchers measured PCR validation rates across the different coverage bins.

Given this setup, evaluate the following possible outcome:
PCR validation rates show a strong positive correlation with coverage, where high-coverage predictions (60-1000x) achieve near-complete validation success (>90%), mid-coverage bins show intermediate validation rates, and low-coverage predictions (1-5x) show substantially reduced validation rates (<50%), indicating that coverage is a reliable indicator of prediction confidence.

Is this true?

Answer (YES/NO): NO